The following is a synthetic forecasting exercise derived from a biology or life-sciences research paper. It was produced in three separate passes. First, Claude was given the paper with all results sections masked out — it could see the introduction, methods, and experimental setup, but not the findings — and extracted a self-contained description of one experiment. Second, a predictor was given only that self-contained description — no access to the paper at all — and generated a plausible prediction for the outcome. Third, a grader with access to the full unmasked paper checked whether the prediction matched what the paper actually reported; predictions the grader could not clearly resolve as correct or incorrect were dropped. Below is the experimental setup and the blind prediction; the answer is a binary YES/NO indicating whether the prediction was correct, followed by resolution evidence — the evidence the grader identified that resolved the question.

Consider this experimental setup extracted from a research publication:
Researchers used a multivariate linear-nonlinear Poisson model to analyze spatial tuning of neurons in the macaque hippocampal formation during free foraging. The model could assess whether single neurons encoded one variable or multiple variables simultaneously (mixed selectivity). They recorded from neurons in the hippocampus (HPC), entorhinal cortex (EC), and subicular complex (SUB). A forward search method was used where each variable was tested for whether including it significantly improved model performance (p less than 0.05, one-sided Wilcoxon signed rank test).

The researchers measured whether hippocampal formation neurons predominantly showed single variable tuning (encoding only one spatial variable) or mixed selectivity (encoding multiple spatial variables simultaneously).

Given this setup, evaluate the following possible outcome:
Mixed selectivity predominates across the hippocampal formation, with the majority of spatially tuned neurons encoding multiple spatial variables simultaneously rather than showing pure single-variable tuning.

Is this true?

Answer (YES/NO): YES